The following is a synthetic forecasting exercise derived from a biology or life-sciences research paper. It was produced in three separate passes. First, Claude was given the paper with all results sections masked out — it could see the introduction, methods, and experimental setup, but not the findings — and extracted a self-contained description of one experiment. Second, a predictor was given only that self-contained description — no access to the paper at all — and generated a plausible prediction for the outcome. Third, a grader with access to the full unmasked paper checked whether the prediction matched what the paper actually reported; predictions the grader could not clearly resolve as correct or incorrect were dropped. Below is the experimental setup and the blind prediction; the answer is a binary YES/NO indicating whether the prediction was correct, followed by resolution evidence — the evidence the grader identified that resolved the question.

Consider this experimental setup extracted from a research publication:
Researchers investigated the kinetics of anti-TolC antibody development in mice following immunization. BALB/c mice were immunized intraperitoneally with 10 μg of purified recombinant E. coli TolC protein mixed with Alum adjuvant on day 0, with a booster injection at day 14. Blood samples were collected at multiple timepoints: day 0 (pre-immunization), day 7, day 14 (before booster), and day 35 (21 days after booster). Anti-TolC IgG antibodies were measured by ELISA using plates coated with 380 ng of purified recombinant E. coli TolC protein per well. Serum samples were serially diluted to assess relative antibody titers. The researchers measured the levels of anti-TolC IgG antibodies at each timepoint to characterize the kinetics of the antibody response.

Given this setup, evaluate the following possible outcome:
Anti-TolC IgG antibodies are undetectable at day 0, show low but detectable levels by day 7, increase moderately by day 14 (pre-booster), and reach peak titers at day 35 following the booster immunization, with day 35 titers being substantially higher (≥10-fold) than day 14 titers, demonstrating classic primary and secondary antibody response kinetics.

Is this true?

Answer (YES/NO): NO